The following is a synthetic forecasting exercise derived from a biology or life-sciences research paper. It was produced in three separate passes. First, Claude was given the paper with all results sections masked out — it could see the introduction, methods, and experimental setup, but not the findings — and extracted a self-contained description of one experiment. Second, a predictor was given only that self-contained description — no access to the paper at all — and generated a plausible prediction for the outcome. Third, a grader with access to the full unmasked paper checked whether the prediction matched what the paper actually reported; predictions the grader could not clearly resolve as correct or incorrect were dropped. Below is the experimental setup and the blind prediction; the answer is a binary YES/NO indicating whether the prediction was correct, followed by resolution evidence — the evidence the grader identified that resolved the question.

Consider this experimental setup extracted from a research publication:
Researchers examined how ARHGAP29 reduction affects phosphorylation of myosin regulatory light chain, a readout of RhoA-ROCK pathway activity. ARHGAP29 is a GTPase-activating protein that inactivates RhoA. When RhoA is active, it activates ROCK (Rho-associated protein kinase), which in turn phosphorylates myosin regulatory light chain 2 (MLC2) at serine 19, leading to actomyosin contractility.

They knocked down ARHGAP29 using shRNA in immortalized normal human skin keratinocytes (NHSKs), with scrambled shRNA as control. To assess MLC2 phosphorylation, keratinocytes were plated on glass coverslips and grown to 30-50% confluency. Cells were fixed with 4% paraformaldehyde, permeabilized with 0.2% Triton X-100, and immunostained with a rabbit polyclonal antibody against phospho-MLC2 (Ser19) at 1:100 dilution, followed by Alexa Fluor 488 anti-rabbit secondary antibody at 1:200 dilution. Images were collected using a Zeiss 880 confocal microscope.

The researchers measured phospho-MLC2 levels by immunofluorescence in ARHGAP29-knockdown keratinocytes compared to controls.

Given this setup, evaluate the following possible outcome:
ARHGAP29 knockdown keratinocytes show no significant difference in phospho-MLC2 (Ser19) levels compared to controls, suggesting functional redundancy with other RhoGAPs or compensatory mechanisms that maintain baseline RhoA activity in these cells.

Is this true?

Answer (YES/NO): NO